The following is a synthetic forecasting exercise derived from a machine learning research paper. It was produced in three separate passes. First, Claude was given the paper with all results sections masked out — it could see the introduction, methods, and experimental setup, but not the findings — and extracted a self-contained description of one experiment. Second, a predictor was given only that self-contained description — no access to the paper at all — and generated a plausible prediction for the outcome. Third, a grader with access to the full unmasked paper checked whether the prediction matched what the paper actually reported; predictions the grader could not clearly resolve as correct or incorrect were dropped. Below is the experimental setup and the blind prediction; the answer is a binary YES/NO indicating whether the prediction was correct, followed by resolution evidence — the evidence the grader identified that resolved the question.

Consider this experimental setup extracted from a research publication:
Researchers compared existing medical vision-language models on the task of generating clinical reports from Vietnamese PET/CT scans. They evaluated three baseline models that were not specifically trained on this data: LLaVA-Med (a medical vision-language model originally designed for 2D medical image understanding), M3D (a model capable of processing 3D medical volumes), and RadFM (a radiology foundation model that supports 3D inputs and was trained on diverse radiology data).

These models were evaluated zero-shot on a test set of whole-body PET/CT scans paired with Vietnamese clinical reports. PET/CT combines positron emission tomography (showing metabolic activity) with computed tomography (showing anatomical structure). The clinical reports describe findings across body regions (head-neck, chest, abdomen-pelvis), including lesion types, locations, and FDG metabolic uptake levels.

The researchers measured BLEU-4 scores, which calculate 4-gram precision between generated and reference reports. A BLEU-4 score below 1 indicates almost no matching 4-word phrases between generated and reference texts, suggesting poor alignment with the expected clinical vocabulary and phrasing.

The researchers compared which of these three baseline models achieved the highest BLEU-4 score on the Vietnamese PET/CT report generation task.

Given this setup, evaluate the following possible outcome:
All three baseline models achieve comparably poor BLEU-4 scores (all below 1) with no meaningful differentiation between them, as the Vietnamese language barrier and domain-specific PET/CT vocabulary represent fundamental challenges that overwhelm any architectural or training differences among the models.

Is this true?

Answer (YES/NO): NO